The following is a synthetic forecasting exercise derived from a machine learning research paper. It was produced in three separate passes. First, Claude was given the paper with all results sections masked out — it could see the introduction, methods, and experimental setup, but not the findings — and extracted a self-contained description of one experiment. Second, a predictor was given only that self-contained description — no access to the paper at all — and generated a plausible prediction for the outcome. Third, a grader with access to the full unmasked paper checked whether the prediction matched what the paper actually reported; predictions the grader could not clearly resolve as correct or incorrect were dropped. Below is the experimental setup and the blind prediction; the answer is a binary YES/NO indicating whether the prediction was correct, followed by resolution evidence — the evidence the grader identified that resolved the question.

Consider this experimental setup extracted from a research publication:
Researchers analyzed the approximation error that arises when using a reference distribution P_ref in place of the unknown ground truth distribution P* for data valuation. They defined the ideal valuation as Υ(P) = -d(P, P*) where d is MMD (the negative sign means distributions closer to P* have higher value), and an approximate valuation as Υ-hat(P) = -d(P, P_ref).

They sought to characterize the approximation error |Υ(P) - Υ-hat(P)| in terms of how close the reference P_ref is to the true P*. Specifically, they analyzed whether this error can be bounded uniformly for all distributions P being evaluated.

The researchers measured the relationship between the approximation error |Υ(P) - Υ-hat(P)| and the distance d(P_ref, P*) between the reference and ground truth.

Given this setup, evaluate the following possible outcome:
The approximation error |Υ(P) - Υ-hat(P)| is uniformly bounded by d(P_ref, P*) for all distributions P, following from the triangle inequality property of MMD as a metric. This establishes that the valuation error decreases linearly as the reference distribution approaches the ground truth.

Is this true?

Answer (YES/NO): YES